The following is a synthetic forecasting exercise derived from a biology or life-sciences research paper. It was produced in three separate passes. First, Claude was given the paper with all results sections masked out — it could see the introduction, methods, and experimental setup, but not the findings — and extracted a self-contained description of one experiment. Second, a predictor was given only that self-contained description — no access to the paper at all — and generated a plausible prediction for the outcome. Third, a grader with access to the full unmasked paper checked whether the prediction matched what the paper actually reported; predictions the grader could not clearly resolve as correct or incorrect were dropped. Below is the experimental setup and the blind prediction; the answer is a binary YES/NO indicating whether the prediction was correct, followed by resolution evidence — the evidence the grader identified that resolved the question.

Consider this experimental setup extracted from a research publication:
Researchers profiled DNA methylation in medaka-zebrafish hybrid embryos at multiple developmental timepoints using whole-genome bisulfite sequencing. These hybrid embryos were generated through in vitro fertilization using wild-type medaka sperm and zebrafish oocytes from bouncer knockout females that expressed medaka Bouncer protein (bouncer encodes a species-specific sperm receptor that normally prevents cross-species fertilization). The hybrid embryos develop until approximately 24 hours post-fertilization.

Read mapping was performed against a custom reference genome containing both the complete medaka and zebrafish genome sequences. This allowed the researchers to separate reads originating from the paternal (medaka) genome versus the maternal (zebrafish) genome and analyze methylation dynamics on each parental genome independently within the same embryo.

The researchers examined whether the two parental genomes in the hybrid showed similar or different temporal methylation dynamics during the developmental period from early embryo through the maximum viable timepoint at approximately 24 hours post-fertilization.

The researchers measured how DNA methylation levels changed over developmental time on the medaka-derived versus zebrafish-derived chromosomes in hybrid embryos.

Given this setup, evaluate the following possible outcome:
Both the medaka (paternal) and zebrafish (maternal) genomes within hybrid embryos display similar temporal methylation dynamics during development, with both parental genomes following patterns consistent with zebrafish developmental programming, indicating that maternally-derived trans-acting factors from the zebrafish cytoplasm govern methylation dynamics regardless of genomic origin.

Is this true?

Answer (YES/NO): YES